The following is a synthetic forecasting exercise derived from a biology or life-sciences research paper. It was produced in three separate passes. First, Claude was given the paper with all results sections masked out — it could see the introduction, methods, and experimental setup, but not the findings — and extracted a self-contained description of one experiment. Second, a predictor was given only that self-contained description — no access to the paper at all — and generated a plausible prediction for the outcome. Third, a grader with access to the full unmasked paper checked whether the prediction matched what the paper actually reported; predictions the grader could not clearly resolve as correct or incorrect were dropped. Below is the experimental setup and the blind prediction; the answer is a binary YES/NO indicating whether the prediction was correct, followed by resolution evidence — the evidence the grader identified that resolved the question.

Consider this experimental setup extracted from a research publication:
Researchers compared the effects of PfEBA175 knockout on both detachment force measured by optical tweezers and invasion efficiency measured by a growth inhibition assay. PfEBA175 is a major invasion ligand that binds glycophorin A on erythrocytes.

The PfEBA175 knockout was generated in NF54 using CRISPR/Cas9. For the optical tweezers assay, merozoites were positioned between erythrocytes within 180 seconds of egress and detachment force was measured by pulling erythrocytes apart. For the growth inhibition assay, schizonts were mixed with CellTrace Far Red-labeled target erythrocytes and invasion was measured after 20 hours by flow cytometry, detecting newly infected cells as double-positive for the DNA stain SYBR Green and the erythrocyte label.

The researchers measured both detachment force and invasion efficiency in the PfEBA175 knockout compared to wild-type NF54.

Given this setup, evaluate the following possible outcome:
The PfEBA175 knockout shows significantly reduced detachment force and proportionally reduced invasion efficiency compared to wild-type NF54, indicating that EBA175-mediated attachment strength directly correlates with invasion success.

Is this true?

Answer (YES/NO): NO